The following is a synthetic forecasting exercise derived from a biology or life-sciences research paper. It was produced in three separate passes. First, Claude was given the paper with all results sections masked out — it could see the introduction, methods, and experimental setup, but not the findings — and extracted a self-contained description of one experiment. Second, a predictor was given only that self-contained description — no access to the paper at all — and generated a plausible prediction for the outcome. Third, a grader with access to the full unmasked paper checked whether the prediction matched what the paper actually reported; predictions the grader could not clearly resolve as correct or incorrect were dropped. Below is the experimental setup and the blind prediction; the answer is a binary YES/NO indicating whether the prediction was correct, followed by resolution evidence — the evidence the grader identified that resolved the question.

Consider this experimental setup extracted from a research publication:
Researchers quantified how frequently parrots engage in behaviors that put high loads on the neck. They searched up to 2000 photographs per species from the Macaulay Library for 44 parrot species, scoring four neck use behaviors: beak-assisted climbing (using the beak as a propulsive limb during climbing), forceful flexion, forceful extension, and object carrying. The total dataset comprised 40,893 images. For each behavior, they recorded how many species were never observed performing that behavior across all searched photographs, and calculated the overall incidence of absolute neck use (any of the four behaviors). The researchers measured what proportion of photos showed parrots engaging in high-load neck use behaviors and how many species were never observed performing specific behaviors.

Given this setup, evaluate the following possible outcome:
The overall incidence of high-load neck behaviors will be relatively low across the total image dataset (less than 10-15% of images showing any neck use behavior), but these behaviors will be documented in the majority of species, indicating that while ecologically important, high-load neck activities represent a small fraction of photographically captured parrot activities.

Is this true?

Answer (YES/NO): YES